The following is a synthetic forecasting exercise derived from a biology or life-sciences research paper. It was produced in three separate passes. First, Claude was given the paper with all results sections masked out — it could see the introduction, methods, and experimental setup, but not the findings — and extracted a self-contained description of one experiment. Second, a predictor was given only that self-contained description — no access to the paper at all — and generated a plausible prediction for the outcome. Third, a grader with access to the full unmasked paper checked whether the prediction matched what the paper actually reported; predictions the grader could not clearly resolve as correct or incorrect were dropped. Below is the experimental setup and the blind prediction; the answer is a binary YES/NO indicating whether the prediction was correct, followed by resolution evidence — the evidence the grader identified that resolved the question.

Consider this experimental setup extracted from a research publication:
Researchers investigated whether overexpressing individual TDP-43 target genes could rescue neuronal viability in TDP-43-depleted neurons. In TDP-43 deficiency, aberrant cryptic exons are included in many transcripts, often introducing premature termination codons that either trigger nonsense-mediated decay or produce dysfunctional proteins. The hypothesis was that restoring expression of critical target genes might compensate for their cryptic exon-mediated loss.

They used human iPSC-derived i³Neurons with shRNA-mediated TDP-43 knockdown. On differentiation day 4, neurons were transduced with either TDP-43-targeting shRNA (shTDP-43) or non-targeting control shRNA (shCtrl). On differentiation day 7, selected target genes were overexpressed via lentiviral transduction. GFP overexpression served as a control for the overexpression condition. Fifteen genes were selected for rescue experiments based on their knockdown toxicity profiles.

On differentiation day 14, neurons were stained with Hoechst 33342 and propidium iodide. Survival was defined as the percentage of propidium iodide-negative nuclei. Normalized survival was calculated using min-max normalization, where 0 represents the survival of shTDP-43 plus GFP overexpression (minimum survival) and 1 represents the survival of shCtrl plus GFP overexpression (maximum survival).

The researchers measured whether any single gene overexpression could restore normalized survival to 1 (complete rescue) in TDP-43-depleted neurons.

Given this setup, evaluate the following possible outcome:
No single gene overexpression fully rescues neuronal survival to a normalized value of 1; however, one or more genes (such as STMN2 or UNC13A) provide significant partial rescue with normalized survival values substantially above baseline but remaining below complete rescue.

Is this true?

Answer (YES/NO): NO